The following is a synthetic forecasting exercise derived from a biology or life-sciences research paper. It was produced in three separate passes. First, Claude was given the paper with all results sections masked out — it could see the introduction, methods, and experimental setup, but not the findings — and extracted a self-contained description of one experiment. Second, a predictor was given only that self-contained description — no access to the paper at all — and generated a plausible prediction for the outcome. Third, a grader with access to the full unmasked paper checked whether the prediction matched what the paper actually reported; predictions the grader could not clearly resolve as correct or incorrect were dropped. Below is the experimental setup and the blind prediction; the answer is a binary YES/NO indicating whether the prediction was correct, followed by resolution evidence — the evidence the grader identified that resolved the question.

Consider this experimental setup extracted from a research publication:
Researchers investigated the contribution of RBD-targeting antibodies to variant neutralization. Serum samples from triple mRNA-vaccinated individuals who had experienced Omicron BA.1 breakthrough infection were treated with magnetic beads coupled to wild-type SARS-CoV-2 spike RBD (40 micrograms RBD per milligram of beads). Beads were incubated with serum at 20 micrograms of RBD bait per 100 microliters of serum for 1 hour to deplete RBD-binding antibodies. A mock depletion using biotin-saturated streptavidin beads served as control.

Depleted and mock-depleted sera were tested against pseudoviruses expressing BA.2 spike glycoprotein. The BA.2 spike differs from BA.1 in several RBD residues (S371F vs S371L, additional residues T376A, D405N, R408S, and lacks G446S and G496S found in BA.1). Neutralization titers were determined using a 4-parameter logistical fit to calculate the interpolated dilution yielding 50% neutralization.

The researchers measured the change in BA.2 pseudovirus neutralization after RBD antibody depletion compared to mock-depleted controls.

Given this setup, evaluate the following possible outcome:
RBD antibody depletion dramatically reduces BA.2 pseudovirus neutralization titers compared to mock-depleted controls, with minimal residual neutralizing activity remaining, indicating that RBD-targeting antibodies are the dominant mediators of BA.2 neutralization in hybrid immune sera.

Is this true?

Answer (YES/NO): YES